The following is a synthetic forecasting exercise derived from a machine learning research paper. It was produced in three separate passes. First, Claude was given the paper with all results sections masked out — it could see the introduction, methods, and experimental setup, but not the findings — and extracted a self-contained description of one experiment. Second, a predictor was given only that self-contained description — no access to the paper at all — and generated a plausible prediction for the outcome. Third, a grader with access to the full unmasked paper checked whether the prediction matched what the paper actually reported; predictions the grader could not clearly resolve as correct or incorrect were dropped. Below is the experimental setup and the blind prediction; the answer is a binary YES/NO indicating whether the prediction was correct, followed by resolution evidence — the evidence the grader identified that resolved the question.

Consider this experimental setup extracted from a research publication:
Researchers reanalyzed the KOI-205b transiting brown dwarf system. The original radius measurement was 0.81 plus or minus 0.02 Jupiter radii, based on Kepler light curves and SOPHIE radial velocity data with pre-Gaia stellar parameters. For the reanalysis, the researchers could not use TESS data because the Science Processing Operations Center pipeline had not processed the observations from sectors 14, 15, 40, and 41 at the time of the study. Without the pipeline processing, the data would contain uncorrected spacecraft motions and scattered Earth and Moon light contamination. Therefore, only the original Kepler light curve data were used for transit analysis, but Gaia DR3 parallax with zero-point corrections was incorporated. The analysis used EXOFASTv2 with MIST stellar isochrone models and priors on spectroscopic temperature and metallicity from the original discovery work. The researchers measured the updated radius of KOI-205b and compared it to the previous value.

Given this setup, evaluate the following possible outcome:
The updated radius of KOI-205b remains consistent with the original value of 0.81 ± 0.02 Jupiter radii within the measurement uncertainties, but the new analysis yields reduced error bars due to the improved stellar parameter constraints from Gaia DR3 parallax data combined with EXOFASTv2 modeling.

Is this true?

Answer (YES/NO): NO